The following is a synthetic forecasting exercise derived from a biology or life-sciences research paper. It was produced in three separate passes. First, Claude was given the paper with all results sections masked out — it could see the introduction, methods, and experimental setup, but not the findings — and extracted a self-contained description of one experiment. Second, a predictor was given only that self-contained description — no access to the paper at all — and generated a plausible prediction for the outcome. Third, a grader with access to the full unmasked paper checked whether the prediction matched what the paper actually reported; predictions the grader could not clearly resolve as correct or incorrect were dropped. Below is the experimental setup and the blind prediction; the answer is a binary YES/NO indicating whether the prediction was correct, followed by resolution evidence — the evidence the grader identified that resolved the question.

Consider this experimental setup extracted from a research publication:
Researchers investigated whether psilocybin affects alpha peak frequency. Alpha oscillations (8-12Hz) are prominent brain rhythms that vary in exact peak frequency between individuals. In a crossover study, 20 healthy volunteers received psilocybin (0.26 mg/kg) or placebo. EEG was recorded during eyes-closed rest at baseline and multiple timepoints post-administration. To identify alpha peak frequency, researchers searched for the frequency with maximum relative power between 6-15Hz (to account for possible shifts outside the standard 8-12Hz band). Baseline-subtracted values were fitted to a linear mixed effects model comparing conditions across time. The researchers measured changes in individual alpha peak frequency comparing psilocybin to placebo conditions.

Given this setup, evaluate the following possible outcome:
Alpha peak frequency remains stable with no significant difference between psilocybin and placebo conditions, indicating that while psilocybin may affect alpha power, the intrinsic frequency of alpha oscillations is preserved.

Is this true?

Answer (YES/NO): NO